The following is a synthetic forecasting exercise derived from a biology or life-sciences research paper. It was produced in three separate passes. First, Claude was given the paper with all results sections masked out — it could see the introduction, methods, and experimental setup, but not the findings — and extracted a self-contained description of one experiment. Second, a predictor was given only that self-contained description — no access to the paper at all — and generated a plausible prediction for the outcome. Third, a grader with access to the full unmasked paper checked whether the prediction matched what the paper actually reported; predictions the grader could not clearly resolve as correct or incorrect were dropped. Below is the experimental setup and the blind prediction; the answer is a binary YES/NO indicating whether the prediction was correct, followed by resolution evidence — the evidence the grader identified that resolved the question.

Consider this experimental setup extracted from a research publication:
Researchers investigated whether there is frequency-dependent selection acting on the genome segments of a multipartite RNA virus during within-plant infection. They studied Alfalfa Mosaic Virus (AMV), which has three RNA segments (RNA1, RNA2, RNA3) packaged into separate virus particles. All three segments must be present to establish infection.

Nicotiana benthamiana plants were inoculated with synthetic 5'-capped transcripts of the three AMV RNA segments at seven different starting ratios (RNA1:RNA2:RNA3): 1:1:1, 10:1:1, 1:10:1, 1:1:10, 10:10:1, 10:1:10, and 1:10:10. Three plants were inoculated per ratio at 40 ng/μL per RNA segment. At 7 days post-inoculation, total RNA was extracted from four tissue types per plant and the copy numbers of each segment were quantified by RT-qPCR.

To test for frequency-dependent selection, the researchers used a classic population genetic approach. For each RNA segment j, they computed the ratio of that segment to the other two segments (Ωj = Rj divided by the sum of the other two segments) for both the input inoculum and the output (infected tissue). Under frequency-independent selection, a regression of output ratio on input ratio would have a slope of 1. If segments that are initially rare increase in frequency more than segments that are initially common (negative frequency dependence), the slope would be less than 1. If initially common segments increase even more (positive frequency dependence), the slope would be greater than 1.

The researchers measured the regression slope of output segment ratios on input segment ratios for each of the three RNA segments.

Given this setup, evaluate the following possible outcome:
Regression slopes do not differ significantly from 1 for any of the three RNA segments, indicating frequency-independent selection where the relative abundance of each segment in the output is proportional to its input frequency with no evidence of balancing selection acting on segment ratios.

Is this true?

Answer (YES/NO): NO